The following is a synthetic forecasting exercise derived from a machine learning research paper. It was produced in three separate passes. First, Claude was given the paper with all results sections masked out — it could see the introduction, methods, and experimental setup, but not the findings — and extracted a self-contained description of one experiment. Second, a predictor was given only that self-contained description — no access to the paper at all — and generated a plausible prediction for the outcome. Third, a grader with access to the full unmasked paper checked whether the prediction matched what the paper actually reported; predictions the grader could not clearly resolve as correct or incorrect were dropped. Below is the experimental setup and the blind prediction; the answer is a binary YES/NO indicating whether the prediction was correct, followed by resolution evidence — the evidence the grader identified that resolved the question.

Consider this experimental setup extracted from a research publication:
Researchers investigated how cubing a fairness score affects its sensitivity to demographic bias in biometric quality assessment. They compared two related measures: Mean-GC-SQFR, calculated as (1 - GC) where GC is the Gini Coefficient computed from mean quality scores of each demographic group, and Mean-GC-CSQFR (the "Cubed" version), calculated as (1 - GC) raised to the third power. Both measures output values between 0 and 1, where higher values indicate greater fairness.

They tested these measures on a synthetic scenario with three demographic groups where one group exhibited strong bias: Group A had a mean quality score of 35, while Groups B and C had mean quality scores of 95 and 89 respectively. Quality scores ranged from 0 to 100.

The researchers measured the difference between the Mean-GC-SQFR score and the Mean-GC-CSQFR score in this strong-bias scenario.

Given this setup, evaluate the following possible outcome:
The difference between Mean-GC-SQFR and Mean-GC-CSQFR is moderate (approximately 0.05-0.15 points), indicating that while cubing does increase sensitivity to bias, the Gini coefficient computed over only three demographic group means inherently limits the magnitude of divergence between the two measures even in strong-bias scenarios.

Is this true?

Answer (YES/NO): NO